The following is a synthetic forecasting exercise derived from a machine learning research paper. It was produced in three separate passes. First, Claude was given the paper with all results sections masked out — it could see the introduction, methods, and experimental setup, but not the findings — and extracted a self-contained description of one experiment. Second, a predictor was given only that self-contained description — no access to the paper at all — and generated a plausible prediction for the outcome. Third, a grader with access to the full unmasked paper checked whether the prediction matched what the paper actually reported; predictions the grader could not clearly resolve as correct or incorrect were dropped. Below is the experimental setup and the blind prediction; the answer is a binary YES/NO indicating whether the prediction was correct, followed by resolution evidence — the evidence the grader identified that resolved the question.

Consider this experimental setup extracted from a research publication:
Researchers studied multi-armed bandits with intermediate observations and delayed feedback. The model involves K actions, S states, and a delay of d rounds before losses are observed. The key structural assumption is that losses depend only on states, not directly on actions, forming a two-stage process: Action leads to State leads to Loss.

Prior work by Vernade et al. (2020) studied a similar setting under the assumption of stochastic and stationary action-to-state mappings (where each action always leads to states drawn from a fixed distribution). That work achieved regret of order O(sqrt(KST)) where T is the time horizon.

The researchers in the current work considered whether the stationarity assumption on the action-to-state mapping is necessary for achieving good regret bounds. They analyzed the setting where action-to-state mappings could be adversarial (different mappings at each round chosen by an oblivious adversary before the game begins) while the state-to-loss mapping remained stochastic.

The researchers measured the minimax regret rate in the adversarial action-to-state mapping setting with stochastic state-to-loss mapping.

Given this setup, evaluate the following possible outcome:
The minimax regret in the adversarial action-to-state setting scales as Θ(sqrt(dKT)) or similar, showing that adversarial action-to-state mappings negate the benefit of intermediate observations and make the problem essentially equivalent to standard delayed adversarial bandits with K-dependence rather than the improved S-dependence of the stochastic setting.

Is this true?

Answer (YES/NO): NO